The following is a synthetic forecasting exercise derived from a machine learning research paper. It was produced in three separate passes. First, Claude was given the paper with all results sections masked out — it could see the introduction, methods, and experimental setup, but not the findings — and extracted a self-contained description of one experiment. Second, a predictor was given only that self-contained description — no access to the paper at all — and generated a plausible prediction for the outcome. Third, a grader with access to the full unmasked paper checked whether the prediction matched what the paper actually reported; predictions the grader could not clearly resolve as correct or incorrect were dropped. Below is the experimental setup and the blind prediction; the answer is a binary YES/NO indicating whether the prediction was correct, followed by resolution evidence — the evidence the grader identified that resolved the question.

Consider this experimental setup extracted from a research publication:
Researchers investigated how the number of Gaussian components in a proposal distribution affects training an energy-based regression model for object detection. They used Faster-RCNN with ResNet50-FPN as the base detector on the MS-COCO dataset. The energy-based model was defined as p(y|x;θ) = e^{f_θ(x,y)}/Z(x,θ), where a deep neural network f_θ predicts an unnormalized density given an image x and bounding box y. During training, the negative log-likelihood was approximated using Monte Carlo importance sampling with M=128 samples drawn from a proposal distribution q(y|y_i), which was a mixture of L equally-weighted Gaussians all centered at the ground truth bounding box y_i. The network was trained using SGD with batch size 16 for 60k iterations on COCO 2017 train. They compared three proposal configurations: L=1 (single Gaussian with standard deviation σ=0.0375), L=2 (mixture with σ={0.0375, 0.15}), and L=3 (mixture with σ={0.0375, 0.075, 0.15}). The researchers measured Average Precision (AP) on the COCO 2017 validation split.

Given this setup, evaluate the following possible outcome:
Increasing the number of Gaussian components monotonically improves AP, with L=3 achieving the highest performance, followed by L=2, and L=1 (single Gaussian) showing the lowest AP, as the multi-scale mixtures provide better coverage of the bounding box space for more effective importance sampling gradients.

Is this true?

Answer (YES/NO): NO